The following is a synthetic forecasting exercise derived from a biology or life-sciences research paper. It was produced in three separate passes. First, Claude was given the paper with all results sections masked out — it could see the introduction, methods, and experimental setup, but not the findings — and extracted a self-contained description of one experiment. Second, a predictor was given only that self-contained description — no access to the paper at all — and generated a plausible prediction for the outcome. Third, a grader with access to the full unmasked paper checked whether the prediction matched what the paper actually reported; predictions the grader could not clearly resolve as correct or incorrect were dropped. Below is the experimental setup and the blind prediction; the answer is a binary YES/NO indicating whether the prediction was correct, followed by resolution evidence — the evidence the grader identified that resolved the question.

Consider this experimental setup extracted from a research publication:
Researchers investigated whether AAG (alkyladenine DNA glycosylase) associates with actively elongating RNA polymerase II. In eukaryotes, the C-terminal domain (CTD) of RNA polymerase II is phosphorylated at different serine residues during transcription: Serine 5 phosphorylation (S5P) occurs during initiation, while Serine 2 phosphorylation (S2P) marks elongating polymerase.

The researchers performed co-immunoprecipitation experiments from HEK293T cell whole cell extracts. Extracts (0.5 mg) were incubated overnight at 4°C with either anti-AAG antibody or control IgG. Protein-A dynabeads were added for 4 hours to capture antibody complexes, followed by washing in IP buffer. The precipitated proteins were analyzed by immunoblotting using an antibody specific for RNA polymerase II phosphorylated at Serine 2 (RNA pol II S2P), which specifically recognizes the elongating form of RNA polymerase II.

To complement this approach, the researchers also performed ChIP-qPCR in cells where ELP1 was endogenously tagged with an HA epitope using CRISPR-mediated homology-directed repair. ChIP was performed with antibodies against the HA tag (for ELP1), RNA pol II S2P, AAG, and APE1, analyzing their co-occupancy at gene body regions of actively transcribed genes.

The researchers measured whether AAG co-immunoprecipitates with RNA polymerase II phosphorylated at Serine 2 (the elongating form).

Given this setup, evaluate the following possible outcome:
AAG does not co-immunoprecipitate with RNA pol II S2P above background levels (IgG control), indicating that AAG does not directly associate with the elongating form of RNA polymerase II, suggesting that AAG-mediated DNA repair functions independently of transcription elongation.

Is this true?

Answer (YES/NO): NO